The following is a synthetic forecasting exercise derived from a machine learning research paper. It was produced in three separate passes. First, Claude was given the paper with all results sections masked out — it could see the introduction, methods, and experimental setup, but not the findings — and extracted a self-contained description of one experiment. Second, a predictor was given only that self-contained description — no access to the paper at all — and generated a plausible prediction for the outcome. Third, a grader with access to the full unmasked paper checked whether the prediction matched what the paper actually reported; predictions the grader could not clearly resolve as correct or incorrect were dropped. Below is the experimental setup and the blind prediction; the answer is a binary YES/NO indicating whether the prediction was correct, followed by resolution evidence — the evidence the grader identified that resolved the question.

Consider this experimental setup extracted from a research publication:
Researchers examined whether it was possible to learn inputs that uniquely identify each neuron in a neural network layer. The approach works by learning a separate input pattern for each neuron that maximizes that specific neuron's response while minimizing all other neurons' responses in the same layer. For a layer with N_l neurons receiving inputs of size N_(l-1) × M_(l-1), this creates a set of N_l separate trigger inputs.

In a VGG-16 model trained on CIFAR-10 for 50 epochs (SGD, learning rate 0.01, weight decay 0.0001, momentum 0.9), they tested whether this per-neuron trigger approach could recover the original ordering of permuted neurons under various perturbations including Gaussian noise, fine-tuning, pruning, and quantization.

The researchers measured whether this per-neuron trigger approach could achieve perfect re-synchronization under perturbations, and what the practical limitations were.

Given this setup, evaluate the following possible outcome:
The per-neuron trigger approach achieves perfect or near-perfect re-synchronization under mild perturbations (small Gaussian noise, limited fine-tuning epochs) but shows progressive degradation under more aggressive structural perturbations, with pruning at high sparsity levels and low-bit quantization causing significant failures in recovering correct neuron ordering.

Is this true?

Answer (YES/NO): NO